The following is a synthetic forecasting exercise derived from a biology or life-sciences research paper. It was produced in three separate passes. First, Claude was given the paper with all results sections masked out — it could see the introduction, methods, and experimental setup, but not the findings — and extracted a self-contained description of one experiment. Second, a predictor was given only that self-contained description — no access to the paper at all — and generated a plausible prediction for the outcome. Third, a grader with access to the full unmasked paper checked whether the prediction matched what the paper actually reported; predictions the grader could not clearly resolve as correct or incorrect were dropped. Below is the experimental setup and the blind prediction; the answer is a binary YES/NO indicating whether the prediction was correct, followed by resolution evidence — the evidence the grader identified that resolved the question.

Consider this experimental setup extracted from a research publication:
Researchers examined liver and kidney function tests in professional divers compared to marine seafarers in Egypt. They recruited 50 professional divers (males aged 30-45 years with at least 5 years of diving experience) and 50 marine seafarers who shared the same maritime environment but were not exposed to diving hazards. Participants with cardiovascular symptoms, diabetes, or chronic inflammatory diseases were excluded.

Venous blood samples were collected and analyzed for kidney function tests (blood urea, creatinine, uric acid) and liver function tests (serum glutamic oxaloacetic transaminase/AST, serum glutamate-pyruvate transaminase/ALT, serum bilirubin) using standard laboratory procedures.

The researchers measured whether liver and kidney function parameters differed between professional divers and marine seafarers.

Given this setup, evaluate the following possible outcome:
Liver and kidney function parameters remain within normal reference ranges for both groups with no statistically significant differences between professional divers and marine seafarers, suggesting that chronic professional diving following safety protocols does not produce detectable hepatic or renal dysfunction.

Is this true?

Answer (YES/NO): YES